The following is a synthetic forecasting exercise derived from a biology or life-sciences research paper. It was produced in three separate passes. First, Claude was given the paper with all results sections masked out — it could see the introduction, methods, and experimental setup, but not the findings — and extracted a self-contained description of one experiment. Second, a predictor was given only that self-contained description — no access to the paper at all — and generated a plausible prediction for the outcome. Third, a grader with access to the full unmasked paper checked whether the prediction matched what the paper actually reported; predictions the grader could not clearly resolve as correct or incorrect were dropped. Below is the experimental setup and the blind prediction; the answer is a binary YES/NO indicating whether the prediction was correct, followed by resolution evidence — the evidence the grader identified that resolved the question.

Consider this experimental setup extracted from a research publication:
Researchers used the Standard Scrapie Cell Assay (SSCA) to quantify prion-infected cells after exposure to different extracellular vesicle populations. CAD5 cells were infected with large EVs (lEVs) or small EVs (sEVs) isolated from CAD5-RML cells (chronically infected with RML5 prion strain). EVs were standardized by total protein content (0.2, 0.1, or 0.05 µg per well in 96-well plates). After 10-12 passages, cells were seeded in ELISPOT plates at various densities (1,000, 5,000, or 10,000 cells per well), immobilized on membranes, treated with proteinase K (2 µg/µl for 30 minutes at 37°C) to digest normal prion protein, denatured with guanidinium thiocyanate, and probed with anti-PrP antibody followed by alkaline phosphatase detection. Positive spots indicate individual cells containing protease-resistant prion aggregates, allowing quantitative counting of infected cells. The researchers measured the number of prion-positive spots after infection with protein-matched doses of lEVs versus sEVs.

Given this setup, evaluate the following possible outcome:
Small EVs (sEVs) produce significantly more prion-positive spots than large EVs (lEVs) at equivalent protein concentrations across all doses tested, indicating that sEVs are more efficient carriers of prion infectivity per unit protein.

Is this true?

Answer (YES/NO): NO